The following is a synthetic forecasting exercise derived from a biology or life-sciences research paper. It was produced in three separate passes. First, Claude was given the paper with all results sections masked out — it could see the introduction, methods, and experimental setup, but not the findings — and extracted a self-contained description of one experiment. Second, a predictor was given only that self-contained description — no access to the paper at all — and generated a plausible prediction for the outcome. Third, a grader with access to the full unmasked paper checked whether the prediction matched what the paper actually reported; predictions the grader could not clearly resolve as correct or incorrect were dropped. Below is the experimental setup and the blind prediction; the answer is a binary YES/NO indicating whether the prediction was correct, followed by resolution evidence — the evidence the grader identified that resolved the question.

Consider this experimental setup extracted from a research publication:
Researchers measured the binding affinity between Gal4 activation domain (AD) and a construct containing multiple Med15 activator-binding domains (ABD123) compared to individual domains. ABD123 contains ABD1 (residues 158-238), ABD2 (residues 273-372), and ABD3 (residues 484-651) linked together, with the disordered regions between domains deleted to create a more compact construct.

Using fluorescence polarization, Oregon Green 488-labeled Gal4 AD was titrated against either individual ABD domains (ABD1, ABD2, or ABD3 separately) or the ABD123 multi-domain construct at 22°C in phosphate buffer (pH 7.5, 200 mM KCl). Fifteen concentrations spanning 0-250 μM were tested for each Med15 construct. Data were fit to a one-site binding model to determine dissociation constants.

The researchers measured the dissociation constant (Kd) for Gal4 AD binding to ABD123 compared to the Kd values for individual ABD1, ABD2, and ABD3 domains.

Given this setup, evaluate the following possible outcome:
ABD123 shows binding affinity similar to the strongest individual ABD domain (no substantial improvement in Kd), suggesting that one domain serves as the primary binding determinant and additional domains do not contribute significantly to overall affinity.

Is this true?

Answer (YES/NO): NO